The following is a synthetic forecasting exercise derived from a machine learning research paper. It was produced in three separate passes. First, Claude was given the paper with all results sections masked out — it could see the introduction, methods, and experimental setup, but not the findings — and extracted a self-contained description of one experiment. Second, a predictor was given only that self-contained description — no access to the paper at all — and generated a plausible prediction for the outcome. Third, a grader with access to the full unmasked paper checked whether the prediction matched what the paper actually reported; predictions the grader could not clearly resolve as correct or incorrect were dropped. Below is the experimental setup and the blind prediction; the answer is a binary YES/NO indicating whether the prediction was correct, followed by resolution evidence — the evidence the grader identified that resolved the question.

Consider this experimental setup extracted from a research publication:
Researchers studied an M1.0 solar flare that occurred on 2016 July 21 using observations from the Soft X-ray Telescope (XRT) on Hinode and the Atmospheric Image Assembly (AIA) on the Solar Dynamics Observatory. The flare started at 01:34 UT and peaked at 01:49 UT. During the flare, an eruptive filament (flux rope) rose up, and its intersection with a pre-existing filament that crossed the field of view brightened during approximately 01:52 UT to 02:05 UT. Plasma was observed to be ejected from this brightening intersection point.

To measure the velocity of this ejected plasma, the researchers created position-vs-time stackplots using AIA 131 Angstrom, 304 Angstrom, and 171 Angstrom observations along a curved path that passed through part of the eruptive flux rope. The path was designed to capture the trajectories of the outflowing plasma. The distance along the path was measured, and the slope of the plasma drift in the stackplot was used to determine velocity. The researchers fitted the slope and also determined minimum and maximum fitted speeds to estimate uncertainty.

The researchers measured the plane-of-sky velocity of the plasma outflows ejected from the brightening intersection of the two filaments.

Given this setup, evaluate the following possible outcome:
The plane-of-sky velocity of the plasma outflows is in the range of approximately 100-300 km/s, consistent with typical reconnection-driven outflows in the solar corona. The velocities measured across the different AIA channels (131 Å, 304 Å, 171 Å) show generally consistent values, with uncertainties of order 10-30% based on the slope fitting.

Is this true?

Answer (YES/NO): NO